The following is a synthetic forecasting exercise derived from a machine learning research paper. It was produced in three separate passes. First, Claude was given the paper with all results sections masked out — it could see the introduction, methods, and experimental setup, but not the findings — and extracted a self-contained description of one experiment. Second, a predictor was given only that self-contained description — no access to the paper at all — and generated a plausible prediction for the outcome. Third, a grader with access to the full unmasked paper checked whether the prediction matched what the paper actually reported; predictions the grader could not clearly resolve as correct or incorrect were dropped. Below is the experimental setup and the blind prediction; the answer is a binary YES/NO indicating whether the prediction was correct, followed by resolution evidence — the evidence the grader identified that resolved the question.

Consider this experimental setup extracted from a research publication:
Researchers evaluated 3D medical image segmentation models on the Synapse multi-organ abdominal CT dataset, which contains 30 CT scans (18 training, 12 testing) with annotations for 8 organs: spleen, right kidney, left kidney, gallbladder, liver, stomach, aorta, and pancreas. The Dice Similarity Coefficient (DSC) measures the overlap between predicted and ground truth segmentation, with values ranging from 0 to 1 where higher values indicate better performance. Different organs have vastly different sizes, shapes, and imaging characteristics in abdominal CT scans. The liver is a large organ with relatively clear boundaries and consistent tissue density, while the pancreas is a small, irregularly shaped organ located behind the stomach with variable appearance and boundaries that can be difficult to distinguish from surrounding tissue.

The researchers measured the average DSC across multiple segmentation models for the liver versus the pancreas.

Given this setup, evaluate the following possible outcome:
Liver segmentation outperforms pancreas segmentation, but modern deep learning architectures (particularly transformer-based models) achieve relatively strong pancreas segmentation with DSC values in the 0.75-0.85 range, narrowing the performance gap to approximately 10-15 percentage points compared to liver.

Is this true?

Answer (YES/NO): NO